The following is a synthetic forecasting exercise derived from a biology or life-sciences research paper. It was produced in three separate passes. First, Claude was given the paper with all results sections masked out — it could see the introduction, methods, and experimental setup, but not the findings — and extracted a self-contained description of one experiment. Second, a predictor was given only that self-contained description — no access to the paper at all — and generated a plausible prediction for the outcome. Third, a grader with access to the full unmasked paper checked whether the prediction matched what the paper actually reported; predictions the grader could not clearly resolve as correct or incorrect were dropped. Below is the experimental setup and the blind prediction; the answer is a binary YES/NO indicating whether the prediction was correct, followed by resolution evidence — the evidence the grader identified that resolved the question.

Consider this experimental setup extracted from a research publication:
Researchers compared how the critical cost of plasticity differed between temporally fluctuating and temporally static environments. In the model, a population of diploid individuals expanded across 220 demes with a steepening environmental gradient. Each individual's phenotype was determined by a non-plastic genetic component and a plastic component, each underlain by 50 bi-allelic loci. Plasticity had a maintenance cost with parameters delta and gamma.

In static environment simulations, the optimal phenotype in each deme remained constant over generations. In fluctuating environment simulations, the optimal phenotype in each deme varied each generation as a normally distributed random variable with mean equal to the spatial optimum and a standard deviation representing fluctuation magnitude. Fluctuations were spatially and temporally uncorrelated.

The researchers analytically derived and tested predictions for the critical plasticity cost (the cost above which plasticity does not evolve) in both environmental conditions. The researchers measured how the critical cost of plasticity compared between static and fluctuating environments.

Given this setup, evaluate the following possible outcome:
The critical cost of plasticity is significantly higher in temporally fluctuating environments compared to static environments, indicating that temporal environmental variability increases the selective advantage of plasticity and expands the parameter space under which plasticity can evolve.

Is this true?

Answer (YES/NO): NO